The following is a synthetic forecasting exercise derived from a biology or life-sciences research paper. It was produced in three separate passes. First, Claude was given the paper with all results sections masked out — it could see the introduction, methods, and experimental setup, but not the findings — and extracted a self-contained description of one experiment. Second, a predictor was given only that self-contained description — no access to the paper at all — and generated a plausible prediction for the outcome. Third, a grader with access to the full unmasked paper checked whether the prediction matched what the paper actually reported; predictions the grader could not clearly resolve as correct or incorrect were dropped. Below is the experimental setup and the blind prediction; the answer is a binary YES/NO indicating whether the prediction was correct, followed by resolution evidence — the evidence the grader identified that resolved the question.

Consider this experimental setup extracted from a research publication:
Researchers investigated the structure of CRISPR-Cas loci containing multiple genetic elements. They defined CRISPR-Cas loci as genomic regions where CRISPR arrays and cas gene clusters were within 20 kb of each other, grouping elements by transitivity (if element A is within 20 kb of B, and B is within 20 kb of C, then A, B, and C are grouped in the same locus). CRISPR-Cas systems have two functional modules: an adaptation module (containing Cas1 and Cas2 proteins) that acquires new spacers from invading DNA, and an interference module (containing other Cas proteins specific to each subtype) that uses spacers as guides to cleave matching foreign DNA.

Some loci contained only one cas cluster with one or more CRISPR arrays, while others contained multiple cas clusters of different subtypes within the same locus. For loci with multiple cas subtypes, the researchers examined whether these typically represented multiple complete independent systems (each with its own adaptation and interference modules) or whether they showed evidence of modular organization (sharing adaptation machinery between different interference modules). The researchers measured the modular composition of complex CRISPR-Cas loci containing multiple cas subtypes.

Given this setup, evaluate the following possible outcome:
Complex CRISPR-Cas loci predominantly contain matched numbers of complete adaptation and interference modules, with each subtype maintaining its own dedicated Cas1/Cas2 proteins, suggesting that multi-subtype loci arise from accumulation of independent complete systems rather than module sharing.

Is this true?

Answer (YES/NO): NO